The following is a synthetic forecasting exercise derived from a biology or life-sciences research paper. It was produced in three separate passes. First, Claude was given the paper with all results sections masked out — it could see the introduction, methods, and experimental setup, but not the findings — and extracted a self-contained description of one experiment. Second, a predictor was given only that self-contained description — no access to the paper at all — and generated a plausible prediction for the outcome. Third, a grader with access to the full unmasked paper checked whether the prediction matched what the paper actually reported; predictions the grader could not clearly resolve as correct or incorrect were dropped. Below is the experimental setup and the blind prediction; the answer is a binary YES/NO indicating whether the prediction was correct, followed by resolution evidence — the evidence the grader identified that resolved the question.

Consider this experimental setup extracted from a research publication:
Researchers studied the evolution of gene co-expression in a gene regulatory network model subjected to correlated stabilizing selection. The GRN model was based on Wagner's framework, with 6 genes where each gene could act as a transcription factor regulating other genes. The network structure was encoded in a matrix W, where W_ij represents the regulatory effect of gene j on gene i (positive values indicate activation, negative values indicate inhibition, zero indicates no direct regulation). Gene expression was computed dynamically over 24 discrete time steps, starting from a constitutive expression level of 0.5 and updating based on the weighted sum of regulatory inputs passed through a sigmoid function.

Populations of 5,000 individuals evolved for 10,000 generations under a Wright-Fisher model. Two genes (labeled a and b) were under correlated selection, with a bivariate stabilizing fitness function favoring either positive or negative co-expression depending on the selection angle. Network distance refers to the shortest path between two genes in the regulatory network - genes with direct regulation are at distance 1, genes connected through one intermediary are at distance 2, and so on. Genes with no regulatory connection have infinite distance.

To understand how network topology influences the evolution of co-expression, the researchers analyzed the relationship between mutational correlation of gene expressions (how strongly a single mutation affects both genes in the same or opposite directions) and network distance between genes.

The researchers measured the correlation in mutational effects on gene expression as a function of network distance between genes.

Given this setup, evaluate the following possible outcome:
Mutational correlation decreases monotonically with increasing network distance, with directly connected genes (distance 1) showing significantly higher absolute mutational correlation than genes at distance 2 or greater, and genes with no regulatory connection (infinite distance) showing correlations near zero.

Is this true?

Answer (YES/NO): YES